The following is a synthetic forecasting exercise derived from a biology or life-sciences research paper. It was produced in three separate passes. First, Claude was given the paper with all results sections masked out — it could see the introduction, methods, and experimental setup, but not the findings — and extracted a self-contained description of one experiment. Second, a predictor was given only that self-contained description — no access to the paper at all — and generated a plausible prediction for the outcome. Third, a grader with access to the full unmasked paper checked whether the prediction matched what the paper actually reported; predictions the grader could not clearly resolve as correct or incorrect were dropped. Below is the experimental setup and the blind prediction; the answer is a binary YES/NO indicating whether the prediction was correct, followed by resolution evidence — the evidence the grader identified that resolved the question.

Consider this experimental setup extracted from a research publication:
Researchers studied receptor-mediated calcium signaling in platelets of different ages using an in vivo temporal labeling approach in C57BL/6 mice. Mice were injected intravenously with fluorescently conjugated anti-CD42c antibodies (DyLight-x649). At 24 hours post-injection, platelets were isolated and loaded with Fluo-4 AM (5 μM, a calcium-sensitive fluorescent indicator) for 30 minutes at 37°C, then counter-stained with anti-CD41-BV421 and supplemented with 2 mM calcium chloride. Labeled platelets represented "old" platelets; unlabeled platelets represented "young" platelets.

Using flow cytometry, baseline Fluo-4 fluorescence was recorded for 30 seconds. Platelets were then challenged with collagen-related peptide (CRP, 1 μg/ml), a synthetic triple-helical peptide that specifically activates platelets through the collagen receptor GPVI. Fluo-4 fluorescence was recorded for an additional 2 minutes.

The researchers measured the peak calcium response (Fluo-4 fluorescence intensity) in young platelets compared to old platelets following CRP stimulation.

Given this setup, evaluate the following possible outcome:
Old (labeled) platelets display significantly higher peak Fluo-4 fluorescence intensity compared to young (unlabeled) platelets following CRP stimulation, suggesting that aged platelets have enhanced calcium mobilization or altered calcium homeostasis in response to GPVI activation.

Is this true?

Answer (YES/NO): NO